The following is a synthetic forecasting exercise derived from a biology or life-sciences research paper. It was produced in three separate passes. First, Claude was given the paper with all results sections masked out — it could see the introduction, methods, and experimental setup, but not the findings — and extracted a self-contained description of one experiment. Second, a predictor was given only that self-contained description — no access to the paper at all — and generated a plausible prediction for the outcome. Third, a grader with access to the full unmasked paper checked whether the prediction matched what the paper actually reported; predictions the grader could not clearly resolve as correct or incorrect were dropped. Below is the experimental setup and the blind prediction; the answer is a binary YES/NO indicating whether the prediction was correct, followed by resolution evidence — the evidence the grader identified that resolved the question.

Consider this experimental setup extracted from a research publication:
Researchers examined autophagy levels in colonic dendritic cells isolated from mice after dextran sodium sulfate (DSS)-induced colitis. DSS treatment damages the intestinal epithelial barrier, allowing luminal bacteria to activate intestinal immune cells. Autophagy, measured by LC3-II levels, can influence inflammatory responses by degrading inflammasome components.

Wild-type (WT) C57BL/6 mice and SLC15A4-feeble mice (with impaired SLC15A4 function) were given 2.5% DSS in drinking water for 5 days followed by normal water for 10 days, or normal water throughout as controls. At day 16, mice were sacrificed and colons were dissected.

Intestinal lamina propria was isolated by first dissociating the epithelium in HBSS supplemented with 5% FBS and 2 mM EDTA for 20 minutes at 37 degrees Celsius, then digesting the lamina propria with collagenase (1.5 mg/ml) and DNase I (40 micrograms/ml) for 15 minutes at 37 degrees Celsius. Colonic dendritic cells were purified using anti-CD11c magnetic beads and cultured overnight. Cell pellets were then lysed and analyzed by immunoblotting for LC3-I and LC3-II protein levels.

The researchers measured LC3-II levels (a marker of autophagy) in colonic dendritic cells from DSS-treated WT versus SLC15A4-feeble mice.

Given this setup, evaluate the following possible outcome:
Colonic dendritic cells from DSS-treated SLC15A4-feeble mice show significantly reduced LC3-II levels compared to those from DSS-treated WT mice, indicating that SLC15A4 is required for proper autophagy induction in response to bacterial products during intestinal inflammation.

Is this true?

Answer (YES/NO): NO